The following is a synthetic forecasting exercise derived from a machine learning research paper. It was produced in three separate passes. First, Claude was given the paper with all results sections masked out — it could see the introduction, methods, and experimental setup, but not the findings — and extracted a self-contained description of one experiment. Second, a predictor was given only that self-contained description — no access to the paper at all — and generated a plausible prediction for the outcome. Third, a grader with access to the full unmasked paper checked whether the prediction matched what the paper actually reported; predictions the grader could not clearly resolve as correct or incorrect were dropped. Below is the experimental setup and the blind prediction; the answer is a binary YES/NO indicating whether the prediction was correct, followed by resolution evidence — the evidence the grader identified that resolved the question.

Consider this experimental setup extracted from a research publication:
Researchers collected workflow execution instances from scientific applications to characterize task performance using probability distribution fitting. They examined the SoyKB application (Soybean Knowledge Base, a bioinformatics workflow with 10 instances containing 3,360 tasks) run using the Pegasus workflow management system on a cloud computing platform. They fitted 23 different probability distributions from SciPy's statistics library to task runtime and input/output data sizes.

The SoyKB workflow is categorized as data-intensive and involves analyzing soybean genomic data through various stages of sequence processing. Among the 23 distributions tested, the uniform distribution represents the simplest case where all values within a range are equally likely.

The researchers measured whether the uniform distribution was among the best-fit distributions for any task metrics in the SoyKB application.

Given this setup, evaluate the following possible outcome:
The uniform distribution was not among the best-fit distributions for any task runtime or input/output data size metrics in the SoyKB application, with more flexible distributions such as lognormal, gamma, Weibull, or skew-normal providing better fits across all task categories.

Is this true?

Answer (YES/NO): NO